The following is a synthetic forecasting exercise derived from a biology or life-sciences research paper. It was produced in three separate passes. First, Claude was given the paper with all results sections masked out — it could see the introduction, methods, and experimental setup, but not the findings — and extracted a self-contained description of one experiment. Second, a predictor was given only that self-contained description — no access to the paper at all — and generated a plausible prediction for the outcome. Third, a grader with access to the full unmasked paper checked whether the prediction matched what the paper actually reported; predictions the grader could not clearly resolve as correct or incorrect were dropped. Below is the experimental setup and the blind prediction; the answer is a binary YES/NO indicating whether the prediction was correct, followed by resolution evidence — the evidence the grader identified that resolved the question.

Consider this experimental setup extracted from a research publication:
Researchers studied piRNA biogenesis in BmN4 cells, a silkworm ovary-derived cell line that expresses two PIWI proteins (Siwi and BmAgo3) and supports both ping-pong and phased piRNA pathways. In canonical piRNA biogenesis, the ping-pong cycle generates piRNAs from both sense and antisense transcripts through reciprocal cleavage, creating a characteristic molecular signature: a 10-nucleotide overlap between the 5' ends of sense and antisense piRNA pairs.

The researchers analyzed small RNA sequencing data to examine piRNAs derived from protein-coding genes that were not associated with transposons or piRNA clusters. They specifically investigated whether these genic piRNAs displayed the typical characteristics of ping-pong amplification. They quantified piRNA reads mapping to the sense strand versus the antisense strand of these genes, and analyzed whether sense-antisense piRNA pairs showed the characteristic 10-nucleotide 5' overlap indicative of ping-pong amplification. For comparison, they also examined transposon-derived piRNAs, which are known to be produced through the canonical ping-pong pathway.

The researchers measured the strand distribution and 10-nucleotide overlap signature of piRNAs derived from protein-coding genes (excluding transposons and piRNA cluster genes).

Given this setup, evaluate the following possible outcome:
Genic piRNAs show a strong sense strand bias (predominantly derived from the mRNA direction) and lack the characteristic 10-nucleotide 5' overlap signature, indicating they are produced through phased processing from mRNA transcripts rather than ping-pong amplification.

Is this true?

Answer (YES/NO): NO